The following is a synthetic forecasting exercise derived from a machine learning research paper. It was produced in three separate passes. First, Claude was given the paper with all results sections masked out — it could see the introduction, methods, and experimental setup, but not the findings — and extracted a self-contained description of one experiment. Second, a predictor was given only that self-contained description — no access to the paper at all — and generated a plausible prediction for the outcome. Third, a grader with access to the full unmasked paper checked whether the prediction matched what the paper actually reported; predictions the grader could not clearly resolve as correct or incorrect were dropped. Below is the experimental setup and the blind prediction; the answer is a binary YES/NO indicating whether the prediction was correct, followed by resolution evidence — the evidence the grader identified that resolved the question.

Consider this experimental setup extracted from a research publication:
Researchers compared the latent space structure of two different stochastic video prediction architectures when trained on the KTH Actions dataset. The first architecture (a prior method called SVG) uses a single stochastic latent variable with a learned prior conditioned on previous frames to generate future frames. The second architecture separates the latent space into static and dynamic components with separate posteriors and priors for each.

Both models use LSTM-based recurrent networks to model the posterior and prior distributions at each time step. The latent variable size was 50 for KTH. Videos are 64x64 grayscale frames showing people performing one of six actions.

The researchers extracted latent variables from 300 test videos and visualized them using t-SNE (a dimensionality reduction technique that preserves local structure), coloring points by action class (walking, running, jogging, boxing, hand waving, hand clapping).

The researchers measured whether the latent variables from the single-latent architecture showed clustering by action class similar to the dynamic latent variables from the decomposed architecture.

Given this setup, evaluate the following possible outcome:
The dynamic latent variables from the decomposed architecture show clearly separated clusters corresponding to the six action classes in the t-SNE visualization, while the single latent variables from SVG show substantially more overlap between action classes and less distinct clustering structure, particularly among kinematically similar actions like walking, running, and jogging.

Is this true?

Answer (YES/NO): NO